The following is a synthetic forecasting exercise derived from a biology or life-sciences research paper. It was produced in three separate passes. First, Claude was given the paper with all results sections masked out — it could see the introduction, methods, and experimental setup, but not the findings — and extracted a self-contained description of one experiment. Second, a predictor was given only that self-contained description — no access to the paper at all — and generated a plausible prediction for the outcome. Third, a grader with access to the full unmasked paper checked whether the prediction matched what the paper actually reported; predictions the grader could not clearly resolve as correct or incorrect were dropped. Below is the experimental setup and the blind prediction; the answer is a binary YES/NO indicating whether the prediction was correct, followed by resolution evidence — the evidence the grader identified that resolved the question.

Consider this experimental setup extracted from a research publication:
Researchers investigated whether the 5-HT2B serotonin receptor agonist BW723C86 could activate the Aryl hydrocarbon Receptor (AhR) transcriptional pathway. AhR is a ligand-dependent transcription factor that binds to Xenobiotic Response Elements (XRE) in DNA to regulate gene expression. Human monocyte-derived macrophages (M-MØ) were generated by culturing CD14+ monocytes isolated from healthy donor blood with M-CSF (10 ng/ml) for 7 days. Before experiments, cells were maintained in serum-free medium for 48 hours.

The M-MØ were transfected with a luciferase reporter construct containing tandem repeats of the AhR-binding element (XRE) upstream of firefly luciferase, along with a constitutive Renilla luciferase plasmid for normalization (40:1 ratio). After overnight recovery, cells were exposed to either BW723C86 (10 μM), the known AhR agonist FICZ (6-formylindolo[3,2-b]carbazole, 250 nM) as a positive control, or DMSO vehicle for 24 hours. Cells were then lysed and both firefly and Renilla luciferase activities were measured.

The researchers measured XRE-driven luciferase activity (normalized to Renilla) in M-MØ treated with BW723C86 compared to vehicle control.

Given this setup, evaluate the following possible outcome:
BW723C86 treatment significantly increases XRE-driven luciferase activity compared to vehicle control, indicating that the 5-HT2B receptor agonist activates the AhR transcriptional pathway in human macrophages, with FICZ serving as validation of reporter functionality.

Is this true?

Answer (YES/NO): YES